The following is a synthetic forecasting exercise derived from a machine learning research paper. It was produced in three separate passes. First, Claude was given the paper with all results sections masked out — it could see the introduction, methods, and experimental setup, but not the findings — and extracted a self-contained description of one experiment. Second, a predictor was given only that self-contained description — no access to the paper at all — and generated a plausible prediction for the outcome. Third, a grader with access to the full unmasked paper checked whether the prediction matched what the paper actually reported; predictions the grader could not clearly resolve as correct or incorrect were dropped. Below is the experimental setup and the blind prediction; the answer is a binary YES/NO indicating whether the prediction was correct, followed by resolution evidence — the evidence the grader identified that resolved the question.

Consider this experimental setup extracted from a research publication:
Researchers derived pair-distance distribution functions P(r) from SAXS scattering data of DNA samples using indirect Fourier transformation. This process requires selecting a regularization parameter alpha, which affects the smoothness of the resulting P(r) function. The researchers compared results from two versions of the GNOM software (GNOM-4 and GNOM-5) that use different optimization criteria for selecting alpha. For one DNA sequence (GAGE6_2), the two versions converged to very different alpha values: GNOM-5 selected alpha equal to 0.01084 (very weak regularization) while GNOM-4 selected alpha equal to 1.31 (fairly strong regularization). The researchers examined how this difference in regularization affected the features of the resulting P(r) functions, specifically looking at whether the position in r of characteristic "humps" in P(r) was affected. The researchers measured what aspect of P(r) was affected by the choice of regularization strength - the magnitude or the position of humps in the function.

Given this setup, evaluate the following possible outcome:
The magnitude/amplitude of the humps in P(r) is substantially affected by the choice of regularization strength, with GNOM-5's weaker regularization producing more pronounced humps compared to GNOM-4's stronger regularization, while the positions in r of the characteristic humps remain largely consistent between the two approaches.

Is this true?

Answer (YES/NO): YES